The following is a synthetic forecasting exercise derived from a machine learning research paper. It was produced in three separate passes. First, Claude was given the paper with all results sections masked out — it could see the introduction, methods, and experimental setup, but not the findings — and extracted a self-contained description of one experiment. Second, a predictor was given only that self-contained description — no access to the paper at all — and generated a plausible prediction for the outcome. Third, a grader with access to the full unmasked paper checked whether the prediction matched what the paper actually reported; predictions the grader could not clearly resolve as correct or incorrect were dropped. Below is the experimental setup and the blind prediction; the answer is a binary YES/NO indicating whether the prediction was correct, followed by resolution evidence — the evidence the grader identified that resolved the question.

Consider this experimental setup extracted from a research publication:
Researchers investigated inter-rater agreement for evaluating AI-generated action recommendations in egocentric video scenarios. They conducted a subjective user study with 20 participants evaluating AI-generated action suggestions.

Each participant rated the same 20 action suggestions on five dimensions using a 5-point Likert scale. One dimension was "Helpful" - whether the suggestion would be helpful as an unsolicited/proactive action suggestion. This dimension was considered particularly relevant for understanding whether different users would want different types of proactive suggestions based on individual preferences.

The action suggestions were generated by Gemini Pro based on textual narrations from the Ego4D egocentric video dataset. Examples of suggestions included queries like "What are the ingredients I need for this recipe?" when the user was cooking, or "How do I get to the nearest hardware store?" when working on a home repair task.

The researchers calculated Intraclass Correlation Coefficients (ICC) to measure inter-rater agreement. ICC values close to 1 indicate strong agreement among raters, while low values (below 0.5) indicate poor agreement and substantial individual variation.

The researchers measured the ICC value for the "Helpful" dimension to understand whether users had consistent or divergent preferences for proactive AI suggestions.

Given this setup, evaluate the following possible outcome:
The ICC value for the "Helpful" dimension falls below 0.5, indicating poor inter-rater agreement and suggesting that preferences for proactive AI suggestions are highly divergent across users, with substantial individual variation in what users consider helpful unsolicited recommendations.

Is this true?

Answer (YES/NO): NO